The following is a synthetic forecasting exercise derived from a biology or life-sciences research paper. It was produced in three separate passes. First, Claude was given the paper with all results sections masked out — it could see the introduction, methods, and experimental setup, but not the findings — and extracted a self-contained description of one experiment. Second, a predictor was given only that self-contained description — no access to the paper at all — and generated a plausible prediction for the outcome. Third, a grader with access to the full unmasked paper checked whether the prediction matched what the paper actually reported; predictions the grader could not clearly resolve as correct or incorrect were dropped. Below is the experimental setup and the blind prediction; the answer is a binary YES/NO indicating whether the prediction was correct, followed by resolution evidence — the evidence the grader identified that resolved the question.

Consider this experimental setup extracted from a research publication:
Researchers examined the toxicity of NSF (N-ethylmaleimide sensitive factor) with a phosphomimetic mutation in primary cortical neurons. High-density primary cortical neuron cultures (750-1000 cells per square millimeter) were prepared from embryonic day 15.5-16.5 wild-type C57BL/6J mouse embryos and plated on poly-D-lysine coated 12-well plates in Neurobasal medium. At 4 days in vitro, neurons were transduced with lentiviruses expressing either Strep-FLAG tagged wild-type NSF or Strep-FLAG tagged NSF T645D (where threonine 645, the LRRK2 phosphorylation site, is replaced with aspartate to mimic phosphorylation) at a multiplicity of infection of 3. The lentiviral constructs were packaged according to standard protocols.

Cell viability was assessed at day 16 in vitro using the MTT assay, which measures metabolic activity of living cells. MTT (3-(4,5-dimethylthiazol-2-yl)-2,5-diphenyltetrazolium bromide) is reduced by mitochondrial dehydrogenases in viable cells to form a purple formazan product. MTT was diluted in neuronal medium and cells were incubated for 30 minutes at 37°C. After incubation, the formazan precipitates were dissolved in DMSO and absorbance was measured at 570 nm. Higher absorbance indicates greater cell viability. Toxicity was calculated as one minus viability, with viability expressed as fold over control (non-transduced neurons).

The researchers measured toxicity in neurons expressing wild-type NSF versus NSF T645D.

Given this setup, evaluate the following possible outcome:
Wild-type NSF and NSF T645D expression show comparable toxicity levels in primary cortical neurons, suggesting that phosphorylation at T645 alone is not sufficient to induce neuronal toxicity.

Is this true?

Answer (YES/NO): NO